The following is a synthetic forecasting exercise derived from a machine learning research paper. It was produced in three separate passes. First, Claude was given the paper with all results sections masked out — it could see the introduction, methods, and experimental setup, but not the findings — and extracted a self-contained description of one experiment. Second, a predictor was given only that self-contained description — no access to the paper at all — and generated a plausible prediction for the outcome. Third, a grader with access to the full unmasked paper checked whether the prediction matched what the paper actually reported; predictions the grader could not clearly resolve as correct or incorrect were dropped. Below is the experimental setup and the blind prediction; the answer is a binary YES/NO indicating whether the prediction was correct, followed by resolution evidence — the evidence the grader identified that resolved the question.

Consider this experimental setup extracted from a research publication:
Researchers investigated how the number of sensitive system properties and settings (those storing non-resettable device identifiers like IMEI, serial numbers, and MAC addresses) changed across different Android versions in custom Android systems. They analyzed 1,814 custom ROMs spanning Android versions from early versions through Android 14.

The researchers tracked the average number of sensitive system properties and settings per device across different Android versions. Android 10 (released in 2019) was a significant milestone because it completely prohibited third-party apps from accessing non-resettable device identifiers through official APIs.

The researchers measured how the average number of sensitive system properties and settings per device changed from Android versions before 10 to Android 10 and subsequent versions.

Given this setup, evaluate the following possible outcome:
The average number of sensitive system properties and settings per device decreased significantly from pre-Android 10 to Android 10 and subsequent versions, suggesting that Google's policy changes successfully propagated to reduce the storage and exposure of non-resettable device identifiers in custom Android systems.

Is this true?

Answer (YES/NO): NO